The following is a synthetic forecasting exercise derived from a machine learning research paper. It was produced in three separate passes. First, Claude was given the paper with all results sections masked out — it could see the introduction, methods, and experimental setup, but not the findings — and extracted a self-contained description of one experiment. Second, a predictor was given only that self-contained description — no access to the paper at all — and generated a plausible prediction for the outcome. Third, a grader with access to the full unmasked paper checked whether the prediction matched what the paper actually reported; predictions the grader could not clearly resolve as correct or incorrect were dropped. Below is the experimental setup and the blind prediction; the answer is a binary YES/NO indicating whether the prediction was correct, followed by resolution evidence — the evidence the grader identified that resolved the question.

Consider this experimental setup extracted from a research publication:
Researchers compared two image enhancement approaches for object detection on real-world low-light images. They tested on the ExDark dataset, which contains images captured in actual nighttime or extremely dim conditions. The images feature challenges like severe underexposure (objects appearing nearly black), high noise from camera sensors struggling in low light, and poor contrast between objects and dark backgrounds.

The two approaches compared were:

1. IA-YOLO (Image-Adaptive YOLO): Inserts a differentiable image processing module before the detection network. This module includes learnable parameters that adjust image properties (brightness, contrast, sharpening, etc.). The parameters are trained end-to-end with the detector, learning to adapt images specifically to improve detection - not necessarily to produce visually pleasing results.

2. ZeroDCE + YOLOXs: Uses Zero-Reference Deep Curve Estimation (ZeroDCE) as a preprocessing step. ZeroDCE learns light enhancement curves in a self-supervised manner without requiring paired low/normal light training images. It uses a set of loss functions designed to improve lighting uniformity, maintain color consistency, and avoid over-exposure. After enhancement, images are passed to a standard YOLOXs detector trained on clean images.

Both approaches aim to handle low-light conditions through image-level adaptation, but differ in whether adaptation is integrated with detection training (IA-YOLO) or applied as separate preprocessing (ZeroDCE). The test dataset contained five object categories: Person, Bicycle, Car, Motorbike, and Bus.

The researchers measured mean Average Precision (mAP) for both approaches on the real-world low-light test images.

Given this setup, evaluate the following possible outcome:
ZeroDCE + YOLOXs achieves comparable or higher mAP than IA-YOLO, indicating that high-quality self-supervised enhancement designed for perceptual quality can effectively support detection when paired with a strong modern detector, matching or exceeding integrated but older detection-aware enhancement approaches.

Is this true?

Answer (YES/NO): YES